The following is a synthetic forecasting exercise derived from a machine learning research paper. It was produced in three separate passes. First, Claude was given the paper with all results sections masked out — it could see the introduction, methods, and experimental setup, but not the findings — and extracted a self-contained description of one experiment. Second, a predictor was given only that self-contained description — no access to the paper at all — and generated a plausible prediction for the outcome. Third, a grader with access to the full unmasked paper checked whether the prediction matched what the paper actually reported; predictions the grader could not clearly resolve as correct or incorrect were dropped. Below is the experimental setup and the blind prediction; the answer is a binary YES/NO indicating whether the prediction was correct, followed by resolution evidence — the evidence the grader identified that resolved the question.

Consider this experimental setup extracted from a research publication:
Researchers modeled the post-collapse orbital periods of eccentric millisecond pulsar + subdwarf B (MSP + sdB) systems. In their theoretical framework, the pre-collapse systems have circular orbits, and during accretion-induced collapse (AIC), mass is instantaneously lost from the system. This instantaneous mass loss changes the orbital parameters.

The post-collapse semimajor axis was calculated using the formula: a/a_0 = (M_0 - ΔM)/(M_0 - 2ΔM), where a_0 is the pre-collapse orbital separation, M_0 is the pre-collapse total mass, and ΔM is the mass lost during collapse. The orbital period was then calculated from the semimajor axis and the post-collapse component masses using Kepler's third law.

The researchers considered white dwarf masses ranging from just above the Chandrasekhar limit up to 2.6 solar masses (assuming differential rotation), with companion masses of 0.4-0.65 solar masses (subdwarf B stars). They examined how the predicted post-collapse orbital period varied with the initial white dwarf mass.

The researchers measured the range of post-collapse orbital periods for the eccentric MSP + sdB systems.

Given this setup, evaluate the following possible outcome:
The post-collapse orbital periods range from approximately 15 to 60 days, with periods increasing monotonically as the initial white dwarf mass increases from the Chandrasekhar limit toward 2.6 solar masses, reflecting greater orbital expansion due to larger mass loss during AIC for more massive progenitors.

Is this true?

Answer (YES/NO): NO